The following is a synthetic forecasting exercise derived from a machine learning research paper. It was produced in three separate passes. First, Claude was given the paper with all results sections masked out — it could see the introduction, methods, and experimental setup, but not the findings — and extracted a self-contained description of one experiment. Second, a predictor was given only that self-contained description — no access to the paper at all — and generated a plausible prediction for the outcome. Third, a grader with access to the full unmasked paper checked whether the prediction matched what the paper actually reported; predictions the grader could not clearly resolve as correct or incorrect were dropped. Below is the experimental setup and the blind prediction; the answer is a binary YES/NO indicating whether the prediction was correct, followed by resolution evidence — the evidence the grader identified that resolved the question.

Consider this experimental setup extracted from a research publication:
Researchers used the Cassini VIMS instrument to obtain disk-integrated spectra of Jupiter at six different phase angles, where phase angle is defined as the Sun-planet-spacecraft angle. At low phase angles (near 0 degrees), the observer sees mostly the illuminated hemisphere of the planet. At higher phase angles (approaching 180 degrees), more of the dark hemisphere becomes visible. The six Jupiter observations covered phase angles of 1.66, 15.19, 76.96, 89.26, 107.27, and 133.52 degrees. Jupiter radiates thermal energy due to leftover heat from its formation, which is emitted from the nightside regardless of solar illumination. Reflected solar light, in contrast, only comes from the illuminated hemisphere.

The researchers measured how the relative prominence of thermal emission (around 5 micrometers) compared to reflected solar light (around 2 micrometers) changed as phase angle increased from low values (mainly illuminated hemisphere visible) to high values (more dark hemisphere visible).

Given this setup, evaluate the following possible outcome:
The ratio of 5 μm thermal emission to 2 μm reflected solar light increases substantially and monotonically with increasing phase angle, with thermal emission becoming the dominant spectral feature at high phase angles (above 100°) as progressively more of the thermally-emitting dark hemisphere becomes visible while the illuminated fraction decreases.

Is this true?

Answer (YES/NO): NO